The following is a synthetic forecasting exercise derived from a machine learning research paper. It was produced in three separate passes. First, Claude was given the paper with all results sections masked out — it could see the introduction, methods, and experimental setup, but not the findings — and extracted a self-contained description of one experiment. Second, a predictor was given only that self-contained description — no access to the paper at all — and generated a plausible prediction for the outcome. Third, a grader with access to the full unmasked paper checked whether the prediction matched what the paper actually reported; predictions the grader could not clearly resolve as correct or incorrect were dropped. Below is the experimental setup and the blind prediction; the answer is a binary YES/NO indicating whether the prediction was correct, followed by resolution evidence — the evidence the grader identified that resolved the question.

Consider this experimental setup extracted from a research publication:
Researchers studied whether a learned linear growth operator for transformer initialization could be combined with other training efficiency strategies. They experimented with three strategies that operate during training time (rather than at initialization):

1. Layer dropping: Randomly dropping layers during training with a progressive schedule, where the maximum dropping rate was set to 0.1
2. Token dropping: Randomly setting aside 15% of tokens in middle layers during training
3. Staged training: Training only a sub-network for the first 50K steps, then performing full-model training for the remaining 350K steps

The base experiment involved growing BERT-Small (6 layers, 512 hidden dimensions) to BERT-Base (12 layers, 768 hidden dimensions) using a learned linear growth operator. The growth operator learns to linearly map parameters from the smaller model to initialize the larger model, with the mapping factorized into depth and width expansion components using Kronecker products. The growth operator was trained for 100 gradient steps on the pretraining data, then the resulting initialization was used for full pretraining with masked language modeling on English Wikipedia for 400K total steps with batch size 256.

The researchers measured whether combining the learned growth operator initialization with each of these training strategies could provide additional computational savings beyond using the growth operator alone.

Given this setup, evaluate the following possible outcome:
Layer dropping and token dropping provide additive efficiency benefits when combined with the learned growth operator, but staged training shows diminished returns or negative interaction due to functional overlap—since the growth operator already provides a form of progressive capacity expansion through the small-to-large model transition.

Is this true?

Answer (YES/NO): NO